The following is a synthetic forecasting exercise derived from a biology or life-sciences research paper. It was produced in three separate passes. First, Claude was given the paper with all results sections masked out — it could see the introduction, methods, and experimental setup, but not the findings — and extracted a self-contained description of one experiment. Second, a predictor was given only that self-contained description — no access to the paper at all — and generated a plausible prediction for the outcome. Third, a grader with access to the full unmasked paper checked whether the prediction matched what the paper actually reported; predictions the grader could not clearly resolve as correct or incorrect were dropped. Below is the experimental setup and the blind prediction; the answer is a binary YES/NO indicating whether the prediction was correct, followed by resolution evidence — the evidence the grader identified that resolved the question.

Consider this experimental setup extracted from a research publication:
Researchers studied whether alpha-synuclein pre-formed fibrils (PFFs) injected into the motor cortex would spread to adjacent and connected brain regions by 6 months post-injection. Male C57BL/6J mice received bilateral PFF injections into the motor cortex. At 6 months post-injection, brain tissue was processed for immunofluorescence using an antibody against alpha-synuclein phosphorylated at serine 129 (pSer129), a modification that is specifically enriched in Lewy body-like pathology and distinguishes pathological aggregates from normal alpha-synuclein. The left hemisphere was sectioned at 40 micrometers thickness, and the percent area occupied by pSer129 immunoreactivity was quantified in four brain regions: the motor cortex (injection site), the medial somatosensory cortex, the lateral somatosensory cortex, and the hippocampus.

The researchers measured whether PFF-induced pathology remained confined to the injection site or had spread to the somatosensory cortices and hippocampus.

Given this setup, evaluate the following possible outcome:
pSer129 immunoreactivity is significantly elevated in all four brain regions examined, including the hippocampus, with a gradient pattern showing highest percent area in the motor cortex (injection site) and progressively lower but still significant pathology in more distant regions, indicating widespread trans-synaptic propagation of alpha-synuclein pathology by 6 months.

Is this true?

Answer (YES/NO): NO